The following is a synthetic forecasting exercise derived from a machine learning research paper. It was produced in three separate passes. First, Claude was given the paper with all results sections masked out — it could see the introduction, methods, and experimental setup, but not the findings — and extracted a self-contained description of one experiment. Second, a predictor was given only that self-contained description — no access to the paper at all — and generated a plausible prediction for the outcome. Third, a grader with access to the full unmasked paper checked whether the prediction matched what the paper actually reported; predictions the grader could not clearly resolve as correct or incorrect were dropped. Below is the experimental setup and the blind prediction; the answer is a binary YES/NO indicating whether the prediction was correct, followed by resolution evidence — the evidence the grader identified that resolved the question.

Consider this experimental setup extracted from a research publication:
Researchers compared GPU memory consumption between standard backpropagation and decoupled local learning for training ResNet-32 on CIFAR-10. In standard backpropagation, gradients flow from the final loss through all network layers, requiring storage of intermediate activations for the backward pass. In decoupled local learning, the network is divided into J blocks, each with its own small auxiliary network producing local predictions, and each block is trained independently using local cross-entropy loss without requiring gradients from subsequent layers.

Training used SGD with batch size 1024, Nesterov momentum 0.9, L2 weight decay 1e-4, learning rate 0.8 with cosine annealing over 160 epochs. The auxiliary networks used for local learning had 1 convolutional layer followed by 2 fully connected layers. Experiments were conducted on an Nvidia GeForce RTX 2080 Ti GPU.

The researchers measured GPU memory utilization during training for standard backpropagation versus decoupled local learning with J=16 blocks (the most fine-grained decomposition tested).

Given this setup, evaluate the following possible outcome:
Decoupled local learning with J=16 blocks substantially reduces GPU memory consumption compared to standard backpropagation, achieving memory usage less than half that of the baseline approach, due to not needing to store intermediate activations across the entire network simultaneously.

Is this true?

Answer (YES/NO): YES